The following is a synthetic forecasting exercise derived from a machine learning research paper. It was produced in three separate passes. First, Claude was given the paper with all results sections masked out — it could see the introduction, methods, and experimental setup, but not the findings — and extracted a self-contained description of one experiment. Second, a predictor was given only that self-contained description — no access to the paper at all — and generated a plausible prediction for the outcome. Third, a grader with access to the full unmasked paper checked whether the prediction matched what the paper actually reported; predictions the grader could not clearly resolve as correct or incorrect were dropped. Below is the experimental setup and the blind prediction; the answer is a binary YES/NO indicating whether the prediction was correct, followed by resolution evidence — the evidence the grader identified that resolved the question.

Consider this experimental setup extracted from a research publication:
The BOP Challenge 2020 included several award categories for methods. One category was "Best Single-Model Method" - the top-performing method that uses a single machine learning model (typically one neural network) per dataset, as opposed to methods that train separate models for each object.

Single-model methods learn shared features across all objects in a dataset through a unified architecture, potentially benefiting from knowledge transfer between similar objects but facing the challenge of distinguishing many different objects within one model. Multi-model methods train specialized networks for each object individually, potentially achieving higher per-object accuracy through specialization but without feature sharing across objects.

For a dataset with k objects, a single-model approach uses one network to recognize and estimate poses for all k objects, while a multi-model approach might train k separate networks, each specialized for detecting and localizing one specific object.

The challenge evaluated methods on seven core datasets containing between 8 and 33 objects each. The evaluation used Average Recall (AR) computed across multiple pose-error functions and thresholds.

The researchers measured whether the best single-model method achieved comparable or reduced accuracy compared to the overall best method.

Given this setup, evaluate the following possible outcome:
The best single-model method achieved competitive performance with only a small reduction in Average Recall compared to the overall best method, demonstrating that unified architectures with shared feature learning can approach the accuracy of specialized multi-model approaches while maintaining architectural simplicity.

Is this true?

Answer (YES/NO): NO